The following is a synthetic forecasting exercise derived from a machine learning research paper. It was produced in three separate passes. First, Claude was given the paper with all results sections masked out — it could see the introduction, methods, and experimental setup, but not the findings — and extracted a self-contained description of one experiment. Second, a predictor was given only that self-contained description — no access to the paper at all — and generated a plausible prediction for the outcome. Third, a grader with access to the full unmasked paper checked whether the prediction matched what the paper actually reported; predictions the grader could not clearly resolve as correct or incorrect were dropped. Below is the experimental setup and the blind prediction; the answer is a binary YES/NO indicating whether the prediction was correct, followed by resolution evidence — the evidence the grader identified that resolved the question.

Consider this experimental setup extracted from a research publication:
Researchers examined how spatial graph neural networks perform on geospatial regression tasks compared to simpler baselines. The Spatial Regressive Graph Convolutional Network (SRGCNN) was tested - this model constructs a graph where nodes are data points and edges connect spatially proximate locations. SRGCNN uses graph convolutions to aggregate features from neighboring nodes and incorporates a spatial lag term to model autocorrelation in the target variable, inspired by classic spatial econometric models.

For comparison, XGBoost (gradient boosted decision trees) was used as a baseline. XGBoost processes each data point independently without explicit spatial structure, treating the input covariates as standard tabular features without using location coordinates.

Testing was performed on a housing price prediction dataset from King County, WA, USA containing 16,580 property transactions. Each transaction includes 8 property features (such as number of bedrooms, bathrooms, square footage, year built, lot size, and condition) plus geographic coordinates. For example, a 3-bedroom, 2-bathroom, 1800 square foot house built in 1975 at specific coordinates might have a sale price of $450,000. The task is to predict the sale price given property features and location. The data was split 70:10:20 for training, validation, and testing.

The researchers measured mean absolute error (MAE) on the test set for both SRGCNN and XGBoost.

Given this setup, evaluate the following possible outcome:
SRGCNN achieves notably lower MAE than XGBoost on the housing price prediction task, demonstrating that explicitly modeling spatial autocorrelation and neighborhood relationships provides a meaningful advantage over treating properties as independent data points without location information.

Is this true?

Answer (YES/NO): NO